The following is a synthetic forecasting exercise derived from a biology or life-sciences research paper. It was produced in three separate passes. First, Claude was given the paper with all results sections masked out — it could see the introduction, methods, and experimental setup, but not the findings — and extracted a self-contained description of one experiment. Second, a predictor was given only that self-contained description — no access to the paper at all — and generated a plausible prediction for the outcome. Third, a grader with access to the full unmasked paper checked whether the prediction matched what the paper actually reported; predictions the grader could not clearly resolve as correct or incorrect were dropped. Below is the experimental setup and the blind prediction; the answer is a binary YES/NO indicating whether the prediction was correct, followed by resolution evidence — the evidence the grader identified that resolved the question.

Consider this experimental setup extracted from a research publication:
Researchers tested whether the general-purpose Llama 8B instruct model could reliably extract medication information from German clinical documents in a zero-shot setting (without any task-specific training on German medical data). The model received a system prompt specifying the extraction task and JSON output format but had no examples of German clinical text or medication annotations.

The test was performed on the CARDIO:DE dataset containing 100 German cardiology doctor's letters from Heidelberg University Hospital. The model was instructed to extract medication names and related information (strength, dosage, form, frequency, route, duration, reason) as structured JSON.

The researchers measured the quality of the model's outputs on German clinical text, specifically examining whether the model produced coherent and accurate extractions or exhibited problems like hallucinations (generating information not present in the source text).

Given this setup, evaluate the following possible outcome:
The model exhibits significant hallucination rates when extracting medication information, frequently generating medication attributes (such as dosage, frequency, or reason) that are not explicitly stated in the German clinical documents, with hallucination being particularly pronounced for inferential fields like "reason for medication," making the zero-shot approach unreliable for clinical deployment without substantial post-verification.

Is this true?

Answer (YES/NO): NO